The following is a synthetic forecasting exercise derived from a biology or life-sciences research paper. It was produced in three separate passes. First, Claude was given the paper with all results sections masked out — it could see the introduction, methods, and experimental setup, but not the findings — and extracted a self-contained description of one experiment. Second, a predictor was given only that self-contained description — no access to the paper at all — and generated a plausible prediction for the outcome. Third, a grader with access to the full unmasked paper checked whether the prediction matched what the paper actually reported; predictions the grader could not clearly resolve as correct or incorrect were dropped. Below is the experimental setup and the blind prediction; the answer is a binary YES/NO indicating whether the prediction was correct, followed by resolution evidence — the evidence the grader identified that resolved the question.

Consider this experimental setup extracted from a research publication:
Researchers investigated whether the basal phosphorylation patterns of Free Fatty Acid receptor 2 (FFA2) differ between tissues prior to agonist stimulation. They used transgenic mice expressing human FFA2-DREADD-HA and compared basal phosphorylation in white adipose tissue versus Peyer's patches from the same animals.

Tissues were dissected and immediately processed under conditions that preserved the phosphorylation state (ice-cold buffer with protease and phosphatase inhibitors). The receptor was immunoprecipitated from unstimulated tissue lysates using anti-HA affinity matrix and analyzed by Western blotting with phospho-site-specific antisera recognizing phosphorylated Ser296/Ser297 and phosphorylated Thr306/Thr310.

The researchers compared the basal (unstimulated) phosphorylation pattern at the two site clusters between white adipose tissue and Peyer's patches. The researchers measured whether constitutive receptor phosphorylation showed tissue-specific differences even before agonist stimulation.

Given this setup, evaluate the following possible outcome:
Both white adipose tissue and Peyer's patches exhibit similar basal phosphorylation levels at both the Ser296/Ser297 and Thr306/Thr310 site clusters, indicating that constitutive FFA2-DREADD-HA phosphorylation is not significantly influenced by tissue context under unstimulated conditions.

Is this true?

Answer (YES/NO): NO